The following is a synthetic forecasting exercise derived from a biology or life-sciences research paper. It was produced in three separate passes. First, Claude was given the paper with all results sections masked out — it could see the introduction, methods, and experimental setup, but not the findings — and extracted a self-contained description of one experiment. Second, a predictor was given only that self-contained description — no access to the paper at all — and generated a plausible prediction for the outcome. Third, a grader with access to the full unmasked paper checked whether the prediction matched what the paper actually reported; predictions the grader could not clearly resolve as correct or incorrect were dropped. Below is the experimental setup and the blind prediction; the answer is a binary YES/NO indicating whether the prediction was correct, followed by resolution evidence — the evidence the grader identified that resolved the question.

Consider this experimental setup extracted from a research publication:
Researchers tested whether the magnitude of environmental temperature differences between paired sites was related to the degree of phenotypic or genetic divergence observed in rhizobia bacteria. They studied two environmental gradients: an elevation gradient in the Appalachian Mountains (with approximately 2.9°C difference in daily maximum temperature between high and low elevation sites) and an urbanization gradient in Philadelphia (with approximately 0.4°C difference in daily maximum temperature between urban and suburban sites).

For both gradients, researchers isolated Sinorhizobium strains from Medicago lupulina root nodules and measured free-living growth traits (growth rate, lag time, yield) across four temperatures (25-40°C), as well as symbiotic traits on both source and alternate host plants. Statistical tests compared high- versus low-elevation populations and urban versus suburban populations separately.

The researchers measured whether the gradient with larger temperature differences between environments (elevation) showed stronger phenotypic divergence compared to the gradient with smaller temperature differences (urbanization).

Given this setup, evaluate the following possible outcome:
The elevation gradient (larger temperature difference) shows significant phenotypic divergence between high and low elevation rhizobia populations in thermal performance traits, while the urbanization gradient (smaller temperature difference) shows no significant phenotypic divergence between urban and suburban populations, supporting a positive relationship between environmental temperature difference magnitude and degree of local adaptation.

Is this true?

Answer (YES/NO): NO